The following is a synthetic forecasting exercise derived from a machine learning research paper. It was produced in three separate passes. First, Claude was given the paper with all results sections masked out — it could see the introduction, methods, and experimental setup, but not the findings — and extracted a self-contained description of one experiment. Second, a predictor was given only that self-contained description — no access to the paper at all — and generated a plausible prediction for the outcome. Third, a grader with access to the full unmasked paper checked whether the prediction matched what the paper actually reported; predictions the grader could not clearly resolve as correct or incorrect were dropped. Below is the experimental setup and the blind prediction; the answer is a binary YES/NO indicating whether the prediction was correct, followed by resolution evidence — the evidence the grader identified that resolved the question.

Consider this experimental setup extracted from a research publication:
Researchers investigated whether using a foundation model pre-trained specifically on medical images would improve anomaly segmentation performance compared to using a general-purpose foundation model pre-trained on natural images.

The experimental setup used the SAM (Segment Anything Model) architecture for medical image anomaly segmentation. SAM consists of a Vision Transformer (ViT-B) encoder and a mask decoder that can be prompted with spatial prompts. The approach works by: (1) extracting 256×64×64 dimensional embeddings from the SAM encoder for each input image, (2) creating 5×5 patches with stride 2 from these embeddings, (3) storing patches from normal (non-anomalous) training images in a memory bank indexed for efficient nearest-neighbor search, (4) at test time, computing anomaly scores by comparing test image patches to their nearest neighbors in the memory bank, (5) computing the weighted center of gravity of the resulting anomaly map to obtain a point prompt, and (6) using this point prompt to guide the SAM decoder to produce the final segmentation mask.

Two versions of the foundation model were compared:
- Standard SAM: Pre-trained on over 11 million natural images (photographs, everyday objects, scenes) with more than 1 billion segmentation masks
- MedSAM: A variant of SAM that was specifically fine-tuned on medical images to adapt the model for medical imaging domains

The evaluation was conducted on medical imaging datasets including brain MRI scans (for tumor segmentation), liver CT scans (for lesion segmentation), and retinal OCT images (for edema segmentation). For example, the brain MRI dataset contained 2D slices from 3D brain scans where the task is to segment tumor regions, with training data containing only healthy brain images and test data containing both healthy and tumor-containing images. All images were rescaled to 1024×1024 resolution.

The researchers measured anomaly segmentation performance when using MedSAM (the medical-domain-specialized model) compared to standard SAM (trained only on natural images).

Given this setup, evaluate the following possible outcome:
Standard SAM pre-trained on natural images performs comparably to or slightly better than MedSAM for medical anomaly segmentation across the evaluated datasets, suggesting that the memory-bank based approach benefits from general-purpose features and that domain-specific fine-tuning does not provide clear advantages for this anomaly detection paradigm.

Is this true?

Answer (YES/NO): YES